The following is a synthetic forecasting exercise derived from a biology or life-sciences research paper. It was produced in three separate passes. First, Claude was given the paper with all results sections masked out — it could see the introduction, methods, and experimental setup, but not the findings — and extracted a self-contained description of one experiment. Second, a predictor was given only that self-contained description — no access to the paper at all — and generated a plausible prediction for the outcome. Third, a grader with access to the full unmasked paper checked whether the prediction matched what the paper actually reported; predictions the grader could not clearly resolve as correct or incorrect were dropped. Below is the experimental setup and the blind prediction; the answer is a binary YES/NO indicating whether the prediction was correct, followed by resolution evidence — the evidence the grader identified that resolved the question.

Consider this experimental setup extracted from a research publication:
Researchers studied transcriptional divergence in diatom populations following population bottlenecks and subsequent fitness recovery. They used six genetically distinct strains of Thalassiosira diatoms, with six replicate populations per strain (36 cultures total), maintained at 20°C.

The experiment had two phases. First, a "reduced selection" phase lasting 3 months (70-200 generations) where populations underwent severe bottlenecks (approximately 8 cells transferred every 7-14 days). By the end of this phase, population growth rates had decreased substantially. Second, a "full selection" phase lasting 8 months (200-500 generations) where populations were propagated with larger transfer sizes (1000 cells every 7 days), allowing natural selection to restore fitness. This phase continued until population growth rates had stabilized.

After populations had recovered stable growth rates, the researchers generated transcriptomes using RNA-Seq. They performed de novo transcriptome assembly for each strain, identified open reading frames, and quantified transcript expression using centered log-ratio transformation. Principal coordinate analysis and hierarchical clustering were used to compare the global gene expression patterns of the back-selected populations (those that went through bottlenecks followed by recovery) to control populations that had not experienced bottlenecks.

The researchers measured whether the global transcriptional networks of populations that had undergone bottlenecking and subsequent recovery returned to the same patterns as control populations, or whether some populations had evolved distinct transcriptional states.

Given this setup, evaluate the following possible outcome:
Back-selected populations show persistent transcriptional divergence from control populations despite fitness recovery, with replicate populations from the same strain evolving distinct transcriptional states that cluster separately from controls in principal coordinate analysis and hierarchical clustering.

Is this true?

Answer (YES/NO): NO